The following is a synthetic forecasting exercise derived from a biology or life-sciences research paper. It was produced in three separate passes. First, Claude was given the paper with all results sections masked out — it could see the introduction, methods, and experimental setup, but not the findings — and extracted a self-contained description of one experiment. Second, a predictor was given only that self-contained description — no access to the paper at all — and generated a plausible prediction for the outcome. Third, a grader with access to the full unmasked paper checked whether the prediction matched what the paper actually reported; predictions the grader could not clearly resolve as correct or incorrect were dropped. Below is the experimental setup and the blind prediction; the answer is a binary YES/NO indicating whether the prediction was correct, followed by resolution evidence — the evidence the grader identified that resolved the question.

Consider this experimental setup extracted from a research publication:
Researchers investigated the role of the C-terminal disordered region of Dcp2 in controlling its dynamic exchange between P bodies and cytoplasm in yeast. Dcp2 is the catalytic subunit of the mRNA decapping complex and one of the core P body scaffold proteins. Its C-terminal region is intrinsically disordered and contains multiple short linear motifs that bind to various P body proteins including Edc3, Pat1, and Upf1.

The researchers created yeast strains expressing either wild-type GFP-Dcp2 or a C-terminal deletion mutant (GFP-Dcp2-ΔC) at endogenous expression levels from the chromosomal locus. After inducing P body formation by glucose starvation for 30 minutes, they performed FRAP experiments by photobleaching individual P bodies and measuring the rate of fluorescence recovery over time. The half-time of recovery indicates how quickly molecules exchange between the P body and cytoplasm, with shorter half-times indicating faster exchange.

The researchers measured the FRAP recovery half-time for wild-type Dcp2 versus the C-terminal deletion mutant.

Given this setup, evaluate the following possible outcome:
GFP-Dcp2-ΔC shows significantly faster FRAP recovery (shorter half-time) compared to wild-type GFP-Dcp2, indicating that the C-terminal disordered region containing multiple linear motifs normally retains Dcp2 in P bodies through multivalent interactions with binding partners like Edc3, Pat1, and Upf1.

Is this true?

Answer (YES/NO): NO